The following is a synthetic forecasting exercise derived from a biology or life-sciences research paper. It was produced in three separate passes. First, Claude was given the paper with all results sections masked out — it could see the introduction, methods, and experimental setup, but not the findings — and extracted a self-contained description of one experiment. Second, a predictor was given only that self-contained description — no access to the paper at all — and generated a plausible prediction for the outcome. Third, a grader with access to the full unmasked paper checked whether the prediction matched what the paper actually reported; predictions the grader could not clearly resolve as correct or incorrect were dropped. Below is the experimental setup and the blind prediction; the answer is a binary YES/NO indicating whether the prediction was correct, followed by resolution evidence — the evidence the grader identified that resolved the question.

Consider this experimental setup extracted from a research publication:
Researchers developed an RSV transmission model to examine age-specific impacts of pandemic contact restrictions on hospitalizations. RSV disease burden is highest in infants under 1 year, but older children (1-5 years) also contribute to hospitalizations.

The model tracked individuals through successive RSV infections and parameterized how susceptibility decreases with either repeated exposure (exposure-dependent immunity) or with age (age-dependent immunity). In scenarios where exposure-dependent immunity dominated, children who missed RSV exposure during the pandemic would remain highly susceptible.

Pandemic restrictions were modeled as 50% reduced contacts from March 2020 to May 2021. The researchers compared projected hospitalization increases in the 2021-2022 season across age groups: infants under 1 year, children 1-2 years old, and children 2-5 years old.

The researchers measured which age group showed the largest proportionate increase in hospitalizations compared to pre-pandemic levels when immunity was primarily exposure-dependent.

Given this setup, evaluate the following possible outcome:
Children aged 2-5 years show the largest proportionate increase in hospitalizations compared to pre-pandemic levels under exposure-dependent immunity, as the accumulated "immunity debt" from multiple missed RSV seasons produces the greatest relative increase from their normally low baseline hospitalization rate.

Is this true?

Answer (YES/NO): YES